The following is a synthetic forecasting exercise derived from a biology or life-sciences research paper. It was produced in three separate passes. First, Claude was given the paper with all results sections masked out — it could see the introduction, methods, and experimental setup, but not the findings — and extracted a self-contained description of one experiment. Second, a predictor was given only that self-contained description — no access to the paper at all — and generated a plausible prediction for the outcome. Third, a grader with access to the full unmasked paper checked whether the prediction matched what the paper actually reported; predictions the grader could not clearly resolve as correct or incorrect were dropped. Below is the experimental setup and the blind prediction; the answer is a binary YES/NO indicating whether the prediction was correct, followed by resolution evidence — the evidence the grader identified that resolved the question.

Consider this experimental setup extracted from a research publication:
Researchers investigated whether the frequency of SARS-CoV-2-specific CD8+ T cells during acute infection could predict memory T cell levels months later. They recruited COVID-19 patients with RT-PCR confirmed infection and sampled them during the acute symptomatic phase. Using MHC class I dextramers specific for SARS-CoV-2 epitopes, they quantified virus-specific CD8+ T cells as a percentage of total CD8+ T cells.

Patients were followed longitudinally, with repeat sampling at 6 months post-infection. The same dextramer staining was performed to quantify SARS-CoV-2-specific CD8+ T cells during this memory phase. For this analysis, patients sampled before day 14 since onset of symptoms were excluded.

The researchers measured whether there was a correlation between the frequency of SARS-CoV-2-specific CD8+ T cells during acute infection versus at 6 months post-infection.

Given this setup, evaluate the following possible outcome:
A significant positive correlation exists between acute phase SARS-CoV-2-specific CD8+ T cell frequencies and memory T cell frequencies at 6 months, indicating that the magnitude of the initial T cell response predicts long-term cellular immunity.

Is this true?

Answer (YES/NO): YES